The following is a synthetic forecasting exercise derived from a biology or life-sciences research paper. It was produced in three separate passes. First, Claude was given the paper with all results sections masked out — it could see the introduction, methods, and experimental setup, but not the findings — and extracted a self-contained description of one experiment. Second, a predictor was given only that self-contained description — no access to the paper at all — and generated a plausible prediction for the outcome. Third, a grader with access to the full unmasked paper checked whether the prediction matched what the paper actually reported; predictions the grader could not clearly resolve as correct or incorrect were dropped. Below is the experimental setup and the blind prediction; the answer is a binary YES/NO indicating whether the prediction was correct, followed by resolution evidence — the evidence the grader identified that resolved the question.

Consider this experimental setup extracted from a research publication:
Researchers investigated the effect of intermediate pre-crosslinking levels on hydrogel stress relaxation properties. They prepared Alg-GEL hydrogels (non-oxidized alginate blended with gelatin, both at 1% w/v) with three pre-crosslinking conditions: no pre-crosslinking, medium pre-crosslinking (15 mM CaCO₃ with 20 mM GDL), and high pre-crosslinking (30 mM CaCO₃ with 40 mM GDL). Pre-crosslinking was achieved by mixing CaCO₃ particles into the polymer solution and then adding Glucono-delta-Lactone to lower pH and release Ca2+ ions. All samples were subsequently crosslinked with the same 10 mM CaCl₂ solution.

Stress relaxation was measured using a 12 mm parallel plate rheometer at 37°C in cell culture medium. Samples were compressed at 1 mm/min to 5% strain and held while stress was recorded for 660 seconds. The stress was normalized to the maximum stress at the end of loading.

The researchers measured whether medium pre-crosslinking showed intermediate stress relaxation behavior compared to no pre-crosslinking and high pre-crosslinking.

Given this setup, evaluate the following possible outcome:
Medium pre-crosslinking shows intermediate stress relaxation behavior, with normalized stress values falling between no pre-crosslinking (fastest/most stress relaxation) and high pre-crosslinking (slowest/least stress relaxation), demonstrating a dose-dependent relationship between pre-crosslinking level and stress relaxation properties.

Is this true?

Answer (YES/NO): NO